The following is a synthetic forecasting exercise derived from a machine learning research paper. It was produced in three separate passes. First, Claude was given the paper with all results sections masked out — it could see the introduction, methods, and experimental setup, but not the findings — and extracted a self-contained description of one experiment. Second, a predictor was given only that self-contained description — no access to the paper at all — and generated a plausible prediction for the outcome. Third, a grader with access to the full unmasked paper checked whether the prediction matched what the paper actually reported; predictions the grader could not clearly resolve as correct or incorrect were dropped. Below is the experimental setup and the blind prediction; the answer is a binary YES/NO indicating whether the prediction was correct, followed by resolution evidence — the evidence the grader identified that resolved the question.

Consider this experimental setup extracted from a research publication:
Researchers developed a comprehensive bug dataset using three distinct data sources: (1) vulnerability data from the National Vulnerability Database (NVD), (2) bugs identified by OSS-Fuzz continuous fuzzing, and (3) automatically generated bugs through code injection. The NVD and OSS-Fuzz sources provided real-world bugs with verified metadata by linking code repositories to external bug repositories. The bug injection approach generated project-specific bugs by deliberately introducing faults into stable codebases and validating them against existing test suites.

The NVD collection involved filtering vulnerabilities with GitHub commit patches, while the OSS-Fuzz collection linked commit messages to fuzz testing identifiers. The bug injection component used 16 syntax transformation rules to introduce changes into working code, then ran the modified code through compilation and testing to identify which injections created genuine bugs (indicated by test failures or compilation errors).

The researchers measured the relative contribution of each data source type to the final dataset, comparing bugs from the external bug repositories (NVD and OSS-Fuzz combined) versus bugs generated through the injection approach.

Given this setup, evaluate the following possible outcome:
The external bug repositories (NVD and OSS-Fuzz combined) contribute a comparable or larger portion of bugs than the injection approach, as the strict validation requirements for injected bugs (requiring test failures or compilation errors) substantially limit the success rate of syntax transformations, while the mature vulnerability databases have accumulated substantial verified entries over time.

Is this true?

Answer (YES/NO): NO